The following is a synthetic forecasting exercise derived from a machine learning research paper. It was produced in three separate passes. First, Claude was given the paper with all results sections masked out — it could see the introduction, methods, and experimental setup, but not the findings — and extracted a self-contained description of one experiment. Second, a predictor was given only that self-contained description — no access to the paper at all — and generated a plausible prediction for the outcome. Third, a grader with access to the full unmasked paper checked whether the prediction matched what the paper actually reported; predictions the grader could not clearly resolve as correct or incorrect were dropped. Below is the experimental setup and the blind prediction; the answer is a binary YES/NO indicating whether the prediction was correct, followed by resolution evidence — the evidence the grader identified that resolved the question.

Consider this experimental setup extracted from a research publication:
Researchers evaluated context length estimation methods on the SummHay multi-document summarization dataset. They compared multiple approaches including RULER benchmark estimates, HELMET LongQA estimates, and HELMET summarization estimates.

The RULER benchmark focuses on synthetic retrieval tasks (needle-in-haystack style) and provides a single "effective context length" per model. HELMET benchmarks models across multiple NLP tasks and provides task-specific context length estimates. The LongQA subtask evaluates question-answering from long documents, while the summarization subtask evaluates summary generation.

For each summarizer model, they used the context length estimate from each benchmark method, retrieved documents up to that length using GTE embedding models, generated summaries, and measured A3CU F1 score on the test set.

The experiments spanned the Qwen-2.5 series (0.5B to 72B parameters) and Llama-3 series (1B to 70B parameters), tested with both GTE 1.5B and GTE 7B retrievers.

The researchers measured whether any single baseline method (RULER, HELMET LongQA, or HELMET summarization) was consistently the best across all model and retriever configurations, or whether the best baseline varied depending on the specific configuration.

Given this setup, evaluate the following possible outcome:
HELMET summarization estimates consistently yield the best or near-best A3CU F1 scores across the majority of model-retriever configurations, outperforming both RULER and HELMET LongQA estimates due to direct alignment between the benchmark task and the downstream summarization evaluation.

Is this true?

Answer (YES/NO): NO